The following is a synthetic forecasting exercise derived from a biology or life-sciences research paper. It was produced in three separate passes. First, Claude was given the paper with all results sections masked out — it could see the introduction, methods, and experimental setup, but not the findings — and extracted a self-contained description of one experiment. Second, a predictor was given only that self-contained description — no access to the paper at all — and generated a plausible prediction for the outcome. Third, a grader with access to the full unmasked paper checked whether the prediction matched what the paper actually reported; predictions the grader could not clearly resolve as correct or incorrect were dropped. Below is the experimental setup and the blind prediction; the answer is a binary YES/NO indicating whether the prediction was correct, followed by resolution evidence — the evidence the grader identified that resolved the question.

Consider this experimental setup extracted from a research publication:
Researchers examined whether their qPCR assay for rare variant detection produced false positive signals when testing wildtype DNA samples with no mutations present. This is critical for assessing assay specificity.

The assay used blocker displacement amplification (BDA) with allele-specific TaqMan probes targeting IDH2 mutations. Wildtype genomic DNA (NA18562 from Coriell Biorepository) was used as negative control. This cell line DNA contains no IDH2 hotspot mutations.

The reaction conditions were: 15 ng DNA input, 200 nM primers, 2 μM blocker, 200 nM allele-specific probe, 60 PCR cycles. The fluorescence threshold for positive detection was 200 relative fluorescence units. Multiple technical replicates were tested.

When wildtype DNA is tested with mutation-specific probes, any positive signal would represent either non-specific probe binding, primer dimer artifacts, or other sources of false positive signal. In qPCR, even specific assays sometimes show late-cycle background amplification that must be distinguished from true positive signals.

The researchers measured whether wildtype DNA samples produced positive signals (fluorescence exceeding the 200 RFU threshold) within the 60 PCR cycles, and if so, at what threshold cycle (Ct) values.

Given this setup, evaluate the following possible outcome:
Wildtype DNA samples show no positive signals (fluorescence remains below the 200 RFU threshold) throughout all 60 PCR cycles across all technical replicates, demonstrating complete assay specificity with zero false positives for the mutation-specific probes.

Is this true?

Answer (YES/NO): NO